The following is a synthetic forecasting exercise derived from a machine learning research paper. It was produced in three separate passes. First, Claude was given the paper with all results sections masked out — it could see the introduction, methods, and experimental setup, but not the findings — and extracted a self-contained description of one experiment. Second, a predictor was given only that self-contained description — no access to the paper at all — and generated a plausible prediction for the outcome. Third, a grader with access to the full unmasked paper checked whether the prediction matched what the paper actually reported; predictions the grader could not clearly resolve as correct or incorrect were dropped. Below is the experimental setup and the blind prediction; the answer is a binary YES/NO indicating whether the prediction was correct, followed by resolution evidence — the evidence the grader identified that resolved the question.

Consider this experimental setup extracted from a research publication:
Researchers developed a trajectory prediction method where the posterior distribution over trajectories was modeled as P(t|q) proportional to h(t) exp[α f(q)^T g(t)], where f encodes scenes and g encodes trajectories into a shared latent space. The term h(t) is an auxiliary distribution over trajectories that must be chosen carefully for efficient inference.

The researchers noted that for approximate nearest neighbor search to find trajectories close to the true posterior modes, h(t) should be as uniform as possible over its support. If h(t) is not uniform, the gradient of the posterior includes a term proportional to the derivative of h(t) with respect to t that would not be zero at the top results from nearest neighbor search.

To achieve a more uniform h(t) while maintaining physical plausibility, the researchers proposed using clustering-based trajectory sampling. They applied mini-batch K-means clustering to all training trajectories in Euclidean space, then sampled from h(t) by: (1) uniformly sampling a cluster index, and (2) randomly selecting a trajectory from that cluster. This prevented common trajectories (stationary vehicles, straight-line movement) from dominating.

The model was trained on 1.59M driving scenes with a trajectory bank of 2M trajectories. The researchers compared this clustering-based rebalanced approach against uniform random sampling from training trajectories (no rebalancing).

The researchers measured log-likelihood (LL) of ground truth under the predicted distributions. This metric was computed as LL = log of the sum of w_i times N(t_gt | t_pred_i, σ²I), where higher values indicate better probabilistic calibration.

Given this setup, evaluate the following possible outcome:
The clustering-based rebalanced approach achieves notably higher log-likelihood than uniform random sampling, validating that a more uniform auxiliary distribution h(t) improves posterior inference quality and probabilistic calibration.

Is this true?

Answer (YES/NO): YES